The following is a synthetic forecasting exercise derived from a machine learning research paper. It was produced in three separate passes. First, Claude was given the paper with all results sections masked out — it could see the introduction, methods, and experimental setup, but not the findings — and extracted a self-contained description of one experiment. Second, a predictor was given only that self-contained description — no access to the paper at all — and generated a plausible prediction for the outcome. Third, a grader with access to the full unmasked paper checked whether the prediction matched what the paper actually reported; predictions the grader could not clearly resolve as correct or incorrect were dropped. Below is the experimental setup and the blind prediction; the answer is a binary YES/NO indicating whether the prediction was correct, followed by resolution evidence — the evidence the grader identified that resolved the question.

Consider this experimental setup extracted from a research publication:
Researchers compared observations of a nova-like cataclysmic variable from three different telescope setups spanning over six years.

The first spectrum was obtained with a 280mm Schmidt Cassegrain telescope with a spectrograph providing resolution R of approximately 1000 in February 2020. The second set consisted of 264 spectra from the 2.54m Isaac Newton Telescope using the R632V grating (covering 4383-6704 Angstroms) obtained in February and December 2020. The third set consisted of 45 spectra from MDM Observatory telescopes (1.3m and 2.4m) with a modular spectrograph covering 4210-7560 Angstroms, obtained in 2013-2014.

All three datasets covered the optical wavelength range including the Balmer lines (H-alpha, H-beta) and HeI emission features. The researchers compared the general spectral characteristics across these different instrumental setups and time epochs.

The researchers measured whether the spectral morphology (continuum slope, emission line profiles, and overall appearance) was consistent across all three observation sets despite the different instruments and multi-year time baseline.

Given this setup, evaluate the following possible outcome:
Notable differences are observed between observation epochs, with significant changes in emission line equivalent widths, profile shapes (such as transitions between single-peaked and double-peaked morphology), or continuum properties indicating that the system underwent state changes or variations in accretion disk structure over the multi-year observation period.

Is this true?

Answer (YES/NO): NO